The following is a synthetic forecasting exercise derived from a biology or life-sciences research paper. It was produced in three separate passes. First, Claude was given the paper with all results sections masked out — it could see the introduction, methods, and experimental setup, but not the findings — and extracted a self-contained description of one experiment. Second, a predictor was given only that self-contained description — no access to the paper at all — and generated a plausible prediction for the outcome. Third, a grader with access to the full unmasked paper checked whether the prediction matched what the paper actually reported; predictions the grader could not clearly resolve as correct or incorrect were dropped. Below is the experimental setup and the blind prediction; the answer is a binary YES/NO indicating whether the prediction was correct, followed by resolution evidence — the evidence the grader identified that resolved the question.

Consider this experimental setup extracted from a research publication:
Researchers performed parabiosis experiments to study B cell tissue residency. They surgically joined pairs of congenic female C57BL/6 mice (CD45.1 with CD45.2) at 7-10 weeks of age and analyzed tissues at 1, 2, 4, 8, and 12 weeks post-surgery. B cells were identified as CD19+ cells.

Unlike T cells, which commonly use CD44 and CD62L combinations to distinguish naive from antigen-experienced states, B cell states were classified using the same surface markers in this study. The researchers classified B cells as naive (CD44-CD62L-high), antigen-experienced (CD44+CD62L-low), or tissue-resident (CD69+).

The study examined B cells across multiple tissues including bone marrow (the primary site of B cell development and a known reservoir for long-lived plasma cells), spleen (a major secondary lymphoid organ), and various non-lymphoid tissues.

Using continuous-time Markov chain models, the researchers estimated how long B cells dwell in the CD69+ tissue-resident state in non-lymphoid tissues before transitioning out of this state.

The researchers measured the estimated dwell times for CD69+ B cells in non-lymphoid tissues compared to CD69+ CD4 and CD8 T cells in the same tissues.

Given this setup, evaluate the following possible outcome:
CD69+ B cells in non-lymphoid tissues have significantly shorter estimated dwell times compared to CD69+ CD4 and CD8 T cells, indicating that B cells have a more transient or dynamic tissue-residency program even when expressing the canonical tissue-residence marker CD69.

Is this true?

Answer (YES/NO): YES